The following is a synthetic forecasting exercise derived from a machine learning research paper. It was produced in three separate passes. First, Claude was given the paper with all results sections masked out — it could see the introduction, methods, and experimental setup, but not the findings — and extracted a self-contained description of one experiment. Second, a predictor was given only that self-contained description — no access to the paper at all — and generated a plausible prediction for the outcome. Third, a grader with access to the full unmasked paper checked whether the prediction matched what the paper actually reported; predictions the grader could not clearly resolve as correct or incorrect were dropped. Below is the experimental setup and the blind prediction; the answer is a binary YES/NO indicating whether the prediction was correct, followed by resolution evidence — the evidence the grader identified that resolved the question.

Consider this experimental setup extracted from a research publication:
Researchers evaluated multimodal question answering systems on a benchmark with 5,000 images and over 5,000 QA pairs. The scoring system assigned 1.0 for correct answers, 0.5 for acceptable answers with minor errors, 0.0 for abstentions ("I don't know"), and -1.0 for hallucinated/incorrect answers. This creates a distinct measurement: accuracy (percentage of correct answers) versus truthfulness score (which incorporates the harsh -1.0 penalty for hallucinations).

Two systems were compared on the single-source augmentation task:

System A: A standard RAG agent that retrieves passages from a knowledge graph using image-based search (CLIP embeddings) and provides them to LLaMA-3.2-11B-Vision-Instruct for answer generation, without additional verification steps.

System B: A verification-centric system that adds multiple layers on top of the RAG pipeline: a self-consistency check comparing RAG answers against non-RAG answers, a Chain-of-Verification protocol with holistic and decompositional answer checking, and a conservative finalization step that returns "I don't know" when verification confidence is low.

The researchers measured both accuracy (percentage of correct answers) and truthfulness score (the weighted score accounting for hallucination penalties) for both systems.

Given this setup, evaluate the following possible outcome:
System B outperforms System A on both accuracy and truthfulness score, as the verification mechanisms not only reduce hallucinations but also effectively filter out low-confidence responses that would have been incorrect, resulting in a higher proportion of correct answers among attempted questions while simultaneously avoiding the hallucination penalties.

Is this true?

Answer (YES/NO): NO